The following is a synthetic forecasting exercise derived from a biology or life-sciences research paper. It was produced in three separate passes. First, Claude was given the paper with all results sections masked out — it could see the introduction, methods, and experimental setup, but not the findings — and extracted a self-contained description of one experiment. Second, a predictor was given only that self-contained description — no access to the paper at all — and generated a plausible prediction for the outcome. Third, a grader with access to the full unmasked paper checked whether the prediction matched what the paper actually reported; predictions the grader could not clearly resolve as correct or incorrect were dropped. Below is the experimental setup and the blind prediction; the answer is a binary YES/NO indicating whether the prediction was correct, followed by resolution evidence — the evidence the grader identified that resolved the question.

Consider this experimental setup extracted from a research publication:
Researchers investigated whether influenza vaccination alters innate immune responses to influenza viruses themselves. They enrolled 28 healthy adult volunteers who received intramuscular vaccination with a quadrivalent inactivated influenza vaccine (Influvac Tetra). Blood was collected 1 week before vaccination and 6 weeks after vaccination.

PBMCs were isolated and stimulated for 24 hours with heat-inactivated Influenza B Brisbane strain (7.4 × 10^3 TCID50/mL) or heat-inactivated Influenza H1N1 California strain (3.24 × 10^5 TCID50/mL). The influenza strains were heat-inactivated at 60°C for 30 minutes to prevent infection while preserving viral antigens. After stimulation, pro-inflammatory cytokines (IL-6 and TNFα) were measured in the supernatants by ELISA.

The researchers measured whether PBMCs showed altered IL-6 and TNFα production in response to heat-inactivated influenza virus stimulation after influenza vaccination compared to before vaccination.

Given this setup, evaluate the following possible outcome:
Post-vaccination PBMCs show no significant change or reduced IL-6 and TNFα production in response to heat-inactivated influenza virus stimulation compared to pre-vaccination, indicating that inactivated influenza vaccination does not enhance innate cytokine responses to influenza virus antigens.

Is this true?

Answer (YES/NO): NO